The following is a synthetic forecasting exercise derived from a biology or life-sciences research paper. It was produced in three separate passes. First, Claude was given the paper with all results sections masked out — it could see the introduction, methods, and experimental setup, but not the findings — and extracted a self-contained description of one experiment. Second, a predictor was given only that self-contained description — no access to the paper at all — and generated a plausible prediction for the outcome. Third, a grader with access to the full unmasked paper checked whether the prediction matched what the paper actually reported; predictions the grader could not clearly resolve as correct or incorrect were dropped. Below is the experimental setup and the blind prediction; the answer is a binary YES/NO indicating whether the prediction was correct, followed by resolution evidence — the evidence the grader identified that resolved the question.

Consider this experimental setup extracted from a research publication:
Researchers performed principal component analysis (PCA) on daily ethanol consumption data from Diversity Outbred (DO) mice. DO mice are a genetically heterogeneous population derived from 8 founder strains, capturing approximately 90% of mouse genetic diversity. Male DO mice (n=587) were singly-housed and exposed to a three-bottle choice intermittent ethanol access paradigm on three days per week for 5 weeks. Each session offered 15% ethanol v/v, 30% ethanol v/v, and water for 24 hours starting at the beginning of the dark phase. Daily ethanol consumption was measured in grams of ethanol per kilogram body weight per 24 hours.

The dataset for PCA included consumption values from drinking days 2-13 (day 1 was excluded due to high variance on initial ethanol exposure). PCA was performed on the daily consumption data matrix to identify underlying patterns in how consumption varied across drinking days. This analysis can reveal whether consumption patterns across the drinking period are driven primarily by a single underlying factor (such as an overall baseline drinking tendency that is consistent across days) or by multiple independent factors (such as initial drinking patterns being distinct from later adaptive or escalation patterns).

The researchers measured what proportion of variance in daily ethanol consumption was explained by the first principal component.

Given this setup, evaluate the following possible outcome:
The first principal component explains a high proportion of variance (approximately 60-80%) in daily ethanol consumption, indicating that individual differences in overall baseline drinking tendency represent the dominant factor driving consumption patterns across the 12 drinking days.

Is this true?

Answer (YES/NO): NO